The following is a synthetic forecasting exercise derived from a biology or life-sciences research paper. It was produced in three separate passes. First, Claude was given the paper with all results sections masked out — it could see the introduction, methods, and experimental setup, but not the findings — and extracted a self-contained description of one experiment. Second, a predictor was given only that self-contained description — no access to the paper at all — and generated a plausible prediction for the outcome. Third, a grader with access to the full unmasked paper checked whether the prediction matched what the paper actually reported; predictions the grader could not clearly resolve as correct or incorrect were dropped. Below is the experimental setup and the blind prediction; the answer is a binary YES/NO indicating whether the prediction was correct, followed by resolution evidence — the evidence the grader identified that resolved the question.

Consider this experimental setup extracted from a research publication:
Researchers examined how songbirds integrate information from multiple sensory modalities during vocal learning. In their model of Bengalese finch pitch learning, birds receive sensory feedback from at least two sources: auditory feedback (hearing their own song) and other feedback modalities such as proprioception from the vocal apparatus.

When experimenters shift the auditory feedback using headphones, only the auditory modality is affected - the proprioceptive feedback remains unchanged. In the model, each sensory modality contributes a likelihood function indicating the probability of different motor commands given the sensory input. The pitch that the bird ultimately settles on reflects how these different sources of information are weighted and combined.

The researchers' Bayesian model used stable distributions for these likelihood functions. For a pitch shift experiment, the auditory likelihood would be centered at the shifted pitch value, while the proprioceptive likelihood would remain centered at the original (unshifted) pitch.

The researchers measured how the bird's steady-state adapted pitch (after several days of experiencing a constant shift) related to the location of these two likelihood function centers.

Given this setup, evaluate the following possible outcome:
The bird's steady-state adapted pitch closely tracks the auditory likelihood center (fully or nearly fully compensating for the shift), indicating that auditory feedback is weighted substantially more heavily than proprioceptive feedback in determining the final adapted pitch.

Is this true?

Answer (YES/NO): NO